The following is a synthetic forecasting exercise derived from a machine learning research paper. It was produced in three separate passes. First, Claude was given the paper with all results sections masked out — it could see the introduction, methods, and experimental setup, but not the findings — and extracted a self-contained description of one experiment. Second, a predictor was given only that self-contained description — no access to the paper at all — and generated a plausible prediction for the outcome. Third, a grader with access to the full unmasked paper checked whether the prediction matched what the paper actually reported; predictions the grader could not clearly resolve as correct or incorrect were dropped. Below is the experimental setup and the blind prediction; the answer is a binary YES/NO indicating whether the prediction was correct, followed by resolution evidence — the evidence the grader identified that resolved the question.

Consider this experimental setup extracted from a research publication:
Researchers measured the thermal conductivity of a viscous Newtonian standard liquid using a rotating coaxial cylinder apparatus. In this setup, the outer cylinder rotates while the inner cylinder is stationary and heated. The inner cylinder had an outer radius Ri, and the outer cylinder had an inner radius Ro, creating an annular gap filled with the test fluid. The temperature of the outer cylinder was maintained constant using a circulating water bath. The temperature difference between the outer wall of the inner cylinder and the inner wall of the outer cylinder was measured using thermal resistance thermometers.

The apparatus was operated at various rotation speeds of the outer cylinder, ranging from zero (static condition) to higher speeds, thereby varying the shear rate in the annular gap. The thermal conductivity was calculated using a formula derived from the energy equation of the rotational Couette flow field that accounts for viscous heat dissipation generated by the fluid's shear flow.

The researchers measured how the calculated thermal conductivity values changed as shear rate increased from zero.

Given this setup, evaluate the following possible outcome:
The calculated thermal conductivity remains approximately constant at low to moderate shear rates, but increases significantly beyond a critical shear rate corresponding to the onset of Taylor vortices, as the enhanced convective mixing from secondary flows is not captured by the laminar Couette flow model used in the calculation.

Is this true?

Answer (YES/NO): NO